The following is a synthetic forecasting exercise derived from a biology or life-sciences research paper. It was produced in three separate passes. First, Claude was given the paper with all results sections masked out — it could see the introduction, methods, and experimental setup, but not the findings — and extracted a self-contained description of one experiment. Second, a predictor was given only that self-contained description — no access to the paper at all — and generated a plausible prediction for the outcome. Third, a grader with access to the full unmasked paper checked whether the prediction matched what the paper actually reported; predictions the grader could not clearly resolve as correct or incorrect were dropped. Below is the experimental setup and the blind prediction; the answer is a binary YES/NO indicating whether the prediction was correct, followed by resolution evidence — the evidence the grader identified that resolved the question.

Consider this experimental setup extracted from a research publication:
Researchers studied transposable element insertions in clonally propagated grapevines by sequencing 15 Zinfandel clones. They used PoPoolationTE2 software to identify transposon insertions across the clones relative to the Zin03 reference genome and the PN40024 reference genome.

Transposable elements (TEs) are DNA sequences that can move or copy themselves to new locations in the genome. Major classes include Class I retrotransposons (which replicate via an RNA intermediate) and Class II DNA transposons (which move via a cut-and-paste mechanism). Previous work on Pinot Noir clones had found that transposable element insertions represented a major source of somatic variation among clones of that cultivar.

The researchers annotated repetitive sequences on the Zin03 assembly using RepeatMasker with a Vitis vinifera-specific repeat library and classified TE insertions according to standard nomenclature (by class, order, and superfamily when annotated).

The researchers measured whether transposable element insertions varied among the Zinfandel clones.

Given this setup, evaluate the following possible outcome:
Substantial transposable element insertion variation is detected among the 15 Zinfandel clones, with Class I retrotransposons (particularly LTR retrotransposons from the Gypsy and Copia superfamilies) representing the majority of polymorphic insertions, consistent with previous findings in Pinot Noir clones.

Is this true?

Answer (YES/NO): YES